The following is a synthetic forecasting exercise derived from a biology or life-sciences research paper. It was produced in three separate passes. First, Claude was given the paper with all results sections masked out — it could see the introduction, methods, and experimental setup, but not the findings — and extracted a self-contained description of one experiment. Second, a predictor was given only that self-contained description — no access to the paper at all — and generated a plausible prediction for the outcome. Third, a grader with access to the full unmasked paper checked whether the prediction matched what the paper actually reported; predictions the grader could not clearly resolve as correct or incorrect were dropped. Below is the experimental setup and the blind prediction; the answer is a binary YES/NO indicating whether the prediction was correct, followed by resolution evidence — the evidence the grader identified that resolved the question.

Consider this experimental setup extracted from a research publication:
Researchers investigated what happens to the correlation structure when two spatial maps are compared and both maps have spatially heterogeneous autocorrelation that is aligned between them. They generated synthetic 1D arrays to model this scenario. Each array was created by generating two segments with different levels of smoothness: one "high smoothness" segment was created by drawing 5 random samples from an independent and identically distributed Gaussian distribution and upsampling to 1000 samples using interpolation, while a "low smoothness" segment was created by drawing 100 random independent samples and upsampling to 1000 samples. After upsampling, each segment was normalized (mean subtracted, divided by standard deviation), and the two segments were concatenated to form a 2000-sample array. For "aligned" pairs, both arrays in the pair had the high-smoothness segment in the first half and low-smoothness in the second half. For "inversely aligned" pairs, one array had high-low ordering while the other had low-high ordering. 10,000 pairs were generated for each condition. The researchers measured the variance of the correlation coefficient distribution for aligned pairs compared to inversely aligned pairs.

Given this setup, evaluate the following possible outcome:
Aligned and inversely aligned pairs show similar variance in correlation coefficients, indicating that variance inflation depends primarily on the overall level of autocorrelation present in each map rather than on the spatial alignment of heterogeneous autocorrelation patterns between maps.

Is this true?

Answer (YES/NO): NO